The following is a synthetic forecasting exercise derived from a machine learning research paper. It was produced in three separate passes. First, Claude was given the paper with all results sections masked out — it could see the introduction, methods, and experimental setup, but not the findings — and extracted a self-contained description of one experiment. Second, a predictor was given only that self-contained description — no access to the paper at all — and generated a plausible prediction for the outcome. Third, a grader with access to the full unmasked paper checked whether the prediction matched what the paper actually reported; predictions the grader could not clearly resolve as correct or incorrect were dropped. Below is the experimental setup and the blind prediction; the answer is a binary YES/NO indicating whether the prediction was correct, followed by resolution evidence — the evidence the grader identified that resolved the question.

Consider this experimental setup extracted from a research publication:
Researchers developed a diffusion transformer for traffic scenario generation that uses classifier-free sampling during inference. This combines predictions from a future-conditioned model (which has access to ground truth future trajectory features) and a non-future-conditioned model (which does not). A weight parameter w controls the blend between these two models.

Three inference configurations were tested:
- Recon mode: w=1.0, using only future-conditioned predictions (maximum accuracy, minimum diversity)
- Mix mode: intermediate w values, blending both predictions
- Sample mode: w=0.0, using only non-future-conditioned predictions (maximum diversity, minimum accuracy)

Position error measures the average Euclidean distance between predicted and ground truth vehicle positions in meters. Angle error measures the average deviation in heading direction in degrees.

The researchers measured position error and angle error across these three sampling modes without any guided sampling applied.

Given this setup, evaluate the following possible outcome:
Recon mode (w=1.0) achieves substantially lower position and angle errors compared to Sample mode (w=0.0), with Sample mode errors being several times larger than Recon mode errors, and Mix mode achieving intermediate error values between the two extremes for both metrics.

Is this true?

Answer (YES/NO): YES